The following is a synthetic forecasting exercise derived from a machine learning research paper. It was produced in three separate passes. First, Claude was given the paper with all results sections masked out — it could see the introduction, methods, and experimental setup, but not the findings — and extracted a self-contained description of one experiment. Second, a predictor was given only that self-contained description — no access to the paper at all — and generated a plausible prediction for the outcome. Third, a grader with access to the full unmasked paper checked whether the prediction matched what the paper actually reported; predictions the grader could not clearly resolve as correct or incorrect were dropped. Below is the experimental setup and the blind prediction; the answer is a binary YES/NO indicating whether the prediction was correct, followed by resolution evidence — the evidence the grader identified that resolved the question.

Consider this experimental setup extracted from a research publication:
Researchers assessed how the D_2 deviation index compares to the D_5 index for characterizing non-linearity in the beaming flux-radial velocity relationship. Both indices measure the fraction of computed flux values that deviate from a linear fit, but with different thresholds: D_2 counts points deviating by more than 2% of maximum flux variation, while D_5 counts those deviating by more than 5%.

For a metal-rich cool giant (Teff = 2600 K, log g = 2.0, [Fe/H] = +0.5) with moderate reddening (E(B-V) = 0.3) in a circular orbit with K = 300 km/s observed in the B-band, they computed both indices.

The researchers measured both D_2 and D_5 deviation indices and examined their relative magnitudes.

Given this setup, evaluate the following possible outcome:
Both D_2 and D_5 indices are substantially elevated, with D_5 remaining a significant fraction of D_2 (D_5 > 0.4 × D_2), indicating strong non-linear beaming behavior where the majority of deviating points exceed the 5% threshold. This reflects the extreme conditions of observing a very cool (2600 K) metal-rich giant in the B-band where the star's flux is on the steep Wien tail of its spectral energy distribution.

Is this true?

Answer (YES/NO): NO